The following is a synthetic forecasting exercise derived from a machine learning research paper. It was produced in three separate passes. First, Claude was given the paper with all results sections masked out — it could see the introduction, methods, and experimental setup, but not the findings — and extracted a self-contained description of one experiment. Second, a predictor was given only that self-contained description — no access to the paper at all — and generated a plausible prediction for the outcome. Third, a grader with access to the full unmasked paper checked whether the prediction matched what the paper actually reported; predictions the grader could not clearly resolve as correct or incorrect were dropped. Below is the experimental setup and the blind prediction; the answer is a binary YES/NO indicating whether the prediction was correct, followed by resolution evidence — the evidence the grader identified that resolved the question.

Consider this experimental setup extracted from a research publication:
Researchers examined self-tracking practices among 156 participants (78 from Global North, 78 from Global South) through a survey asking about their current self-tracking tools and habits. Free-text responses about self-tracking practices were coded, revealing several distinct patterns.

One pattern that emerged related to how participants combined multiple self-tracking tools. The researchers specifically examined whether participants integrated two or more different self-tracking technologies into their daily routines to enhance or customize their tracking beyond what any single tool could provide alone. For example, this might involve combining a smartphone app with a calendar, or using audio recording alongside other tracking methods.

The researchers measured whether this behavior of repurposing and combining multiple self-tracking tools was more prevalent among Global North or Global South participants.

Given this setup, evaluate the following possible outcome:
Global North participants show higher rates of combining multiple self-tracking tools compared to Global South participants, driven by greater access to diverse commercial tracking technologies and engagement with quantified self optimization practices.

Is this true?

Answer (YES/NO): NO